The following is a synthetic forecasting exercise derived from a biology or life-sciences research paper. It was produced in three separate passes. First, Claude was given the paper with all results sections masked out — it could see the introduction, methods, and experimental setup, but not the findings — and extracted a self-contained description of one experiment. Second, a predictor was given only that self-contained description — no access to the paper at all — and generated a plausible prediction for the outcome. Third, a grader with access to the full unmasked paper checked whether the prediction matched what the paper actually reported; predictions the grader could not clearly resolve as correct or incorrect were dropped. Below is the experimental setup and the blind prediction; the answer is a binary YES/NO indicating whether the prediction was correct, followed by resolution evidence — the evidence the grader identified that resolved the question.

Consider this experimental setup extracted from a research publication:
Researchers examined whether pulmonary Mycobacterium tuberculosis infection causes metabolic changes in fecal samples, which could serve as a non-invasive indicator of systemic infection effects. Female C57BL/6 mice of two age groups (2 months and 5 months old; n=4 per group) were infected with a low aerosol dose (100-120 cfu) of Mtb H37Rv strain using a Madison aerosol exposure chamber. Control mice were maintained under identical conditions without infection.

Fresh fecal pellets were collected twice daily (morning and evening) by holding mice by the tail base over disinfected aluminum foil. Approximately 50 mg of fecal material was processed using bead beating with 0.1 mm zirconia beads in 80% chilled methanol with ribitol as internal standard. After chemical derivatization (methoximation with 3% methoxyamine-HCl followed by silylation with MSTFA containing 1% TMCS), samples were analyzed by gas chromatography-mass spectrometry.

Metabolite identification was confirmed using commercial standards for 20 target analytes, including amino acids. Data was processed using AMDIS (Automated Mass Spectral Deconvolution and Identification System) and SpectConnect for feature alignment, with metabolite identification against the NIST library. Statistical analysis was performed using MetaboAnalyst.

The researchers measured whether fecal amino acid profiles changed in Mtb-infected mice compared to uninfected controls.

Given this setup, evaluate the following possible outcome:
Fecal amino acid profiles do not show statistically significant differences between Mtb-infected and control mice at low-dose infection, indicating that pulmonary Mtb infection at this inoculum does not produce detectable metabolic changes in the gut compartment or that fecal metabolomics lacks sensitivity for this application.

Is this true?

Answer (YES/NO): NO